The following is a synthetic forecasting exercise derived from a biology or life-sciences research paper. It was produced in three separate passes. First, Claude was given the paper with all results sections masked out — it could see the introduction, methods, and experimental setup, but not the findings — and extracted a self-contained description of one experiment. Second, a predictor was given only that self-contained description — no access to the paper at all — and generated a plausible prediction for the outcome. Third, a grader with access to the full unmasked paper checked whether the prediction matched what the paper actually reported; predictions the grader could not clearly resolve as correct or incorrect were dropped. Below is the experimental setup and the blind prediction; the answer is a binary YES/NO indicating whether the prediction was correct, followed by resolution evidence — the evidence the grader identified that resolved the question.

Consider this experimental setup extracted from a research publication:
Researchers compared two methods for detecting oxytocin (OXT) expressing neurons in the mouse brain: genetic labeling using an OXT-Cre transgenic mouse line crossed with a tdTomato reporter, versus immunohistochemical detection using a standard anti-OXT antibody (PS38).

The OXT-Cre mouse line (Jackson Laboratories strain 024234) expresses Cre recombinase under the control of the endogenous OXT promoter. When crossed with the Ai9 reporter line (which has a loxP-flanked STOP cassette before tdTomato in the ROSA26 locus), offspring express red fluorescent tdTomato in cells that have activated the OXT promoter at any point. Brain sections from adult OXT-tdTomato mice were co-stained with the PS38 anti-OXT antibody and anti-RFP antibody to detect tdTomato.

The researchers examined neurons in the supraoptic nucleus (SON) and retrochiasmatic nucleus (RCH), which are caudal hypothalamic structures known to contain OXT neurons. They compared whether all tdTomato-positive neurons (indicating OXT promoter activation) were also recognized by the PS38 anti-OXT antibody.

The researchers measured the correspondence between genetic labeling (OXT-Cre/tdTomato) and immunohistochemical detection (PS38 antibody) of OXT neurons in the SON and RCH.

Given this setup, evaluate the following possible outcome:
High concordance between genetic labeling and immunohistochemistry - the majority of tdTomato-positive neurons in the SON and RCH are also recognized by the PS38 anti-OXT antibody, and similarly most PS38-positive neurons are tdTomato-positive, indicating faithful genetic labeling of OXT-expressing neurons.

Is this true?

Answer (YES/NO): NO